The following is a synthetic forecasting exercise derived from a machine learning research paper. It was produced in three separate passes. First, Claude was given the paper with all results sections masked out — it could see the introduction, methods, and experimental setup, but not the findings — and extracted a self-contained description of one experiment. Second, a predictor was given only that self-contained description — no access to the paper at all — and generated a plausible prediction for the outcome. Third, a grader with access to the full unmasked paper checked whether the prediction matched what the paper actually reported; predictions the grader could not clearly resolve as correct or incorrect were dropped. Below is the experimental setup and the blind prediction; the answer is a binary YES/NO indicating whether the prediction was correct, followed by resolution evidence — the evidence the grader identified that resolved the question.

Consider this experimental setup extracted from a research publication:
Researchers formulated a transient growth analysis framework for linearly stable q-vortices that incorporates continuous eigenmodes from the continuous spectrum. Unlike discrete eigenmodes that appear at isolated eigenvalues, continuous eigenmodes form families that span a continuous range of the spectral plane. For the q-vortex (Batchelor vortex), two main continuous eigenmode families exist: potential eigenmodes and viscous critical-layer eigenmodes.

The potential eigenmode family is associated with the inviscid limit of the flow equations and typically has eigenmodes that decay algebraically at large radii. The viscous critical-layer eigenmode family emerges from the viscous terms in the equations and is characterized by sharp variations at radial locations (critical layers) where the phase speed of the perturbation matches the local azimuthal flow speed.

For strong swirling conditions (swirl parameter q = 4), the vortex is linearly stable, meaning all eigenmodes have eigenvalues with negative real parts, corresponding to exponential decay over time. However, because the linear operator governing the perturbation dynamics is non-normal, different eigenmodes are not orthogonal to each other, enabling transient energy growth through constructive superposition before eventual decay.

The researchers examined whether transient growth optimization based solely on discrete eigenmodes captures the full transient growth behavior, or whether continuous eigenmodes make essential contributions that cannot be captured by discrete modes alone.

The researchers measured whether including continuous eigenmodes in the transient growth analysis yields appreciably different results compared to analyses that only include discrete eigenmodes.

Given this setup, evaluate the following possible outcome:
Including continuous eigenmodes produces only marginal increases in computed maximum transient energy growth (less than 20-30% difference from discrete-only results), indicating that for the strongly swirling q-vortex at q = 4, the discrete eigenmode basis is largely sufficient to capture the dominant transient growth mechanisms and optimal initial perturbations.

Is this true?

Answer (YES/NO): NO